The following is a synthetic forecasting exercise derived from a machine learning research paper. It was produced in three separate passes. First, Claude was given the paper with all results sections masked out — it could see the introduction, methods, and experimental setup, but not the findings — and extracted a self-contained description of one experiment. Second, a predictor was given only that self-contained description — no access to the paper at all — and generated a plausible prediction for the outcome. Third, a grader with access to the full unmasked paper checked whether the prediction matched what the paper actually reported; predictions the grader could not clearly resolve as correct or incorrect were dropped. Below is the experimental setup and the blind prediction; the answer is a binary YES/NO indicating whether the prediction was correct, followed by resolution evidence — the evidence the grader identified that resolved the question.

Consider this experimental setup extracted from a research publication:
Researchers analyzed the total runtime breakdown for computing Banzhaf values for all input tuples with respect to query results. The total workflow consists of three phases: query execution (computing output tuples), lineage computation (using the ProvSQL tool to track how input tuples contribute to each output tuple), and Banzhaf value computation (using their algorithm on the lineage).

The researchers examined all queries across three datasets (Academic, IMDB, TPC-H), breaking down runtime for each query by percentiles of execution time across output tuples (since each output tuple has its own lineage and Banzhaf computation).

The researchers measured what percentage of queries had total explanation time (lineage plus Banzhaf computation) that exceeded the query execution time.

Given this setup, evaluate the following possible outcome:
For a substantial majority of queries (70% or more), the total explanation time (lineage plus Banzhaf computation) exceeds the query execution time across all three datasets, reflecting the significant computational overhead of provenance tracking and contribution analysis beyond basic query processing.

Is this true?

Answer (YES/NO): NO